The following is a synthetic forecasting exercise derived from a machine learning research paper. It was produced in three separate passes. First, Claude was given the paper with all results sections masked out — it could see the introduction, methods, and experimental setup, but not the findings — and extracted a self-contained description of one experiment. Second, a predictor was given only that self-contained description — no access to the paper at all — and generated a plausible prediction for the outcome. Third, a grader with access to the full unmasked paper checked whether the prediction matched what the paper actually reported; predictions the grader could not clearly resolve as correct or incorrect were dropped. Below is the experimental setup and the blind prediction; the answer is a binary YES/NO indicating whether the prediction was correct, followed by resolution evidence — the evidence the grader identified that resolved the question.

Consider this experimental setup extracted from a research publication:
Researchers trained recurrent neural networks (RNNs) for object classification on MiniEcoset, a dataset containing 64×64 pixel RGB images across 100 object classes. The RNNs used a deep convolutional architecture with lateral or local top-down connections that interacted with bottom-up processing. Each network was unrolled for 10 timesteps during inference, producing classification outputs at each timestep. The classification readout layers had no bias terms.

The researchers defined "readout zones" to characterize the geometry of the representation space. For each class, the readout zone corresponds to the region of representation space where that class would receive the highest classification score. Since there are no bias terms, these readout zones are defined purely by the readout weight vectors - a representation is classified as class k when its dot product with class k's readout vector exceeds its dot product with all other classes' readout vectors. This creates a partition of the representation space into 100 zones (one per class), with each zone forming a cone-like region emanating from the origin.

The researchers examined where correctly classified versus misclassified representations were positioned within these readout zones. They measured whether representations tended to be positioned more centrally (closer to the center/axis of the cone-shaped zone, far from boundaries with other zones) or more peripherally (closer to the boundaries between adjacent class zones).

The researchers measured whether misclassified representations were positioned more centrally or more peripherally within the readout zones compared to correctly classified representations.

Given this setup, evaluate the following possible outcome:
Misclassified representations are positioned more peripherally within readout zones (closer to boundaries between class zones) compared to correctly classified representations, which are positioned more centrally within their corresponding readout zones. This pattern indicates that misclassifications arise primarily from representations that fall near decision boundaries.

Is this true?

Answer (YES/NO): YES